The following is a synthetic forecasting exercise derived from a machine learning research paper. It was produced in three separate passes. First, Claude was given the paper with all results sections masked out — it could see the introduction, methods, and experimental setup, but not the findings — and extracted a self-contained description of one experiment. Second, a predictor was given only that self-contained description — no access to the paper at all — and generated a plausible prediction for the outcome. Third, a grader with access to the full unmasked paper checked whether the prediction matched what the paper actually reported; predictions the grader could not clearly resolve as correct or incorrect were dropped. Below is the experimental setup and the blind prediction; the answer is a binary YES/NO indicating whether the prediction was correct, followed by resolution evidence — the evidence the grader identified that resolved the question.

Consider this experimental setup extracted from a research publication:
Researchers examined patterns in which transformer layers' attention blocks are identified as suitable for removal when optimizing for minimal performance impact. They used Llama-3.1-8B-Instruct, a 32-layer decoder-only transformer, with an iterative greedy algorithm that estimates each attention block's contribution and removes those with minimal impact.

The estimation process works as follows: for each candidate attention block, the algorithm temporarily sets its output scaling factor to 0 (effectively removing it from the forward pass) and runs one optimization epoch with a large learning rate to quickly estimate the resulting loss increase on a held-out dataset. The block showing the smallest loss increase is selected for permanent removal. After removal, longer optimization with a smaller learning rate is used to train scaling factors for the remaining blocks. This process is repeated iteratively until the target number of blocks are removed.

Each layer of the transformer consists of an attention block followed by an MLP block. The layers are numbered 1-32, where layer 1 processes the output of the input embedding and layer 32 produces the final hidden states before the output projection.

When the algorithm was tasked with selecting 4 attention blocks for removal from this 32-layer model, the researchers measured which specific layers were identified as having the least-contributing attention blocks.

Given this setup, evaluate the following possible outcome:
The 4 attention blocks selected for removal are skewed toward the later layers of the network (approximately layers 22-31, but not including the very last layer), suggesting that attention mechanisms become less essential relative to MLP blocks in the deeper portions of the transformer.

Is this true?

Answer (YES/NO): NO